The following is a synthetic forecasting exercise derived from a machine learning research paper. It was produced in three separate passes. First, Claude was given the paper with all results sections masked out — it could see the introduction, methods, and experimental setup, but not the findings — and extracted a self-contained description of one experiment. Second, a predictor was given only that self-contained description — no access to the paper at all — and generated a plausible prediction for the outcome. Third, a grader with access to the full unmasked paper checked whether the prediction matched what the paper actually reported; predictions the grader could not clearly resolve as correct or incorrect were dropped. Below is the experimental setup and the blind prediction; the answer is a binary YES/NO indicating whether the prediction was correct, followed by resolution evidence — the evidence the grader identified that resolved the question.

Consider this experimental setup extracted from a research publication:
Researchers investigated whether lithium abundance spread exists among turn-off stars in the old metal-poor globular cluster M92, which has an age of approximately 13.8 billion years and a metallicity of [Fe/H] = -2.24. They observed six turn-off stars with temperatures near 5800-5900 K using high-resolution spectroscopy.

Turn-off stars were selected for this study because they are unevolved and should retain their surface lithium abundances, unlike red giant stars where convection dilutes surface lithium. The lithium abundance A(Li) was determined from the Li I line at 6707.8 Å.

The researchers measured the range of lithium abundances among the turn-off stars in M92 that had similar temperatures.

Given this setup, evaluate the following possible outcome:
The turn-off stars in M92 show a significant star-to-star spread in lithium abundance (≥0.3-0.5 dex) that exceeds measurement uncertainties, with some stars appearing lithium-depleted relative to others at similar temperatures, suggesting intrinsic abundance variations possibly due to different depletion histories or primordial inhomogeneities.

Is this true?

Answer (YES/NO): YES